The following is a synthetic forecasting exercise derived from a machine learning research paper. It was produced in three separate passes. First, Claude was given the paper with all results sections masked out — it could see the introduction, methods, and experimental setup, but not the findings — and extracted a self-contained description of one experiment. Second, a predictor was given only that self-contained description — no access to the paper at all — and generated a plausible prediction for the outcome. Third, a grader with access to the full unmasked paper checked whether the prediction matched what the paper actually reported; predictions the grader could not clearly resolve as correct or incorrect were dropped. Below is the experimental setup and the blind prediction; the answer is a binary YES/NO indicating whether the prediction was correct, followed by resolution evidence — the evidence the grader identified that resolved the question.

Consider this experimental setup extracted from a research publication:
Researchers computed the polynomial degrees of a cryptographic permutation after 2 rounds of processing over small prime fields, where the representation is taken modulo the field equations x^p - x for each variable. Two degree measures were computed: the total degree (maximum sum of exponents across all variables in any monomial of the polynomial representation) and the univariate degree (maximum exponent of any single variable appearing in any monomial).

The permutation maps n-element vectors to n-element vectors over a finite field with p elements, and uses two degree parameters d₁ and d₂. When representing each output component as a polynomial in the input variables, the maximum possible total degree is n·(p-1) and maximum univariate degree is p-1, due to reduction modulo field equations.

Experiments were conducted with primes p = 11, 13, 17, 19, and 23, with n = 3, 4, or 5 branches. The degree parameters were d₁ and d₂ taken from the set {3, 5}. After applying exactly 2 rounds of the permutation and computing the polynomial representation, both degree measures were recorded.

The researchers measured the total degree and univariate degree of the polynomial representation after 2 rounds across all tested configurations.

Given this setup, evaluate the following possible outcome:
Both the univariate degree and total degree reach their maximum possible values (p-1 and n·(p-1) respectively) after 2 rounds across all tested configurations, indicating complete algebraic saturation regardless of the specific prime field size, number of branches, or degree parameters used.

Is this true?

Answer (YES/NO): NO